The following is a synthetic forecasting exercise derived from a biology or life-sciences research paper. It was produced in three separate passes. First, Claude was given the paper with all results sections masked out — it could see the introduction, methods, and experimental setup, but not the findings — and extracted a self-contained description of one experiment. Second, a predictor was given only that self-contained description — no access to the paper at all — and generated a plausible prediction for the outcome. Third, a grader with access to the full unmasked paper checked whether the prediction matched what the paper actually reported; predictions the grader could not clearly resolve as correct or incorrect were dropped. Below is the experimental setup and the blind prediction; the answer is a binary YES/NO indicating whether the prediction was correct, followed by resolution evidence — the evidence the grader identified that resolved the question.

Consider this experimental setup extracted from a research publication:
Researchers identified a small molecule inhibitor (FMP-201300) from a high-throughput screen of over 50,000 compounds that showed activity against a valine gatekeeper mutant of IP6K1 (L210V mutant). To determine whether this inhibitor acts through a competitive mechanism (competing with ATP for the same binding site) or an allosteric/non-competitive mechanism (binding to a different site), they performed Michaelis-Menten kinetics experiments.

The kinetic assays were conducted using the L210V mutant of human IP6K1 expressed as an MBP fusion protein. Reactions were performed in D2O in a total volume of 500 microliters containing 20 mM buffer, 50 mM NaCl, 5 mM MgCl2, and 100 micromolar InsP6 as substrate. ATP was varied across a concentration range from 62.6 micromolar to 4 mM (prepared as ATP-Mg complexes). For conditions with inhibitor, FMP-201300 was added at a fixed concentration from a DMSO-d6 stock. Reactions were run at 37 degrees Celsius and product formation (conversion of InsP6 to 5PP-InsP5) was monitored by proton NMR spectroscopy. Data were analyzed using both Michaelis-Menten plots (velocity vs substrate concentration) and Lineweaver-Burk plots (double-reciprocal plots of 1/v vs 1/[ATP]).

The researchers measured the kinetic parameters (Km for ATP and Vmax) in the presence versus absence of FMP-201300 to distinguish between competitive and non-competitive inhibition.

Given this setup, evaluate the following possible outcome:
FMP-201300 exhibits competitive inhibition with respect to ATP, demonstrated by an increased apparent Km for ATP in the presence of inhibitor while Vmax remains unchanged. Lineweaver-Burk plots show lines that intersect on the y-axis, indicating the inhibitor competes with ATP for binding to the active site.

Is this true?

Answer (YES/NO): NO